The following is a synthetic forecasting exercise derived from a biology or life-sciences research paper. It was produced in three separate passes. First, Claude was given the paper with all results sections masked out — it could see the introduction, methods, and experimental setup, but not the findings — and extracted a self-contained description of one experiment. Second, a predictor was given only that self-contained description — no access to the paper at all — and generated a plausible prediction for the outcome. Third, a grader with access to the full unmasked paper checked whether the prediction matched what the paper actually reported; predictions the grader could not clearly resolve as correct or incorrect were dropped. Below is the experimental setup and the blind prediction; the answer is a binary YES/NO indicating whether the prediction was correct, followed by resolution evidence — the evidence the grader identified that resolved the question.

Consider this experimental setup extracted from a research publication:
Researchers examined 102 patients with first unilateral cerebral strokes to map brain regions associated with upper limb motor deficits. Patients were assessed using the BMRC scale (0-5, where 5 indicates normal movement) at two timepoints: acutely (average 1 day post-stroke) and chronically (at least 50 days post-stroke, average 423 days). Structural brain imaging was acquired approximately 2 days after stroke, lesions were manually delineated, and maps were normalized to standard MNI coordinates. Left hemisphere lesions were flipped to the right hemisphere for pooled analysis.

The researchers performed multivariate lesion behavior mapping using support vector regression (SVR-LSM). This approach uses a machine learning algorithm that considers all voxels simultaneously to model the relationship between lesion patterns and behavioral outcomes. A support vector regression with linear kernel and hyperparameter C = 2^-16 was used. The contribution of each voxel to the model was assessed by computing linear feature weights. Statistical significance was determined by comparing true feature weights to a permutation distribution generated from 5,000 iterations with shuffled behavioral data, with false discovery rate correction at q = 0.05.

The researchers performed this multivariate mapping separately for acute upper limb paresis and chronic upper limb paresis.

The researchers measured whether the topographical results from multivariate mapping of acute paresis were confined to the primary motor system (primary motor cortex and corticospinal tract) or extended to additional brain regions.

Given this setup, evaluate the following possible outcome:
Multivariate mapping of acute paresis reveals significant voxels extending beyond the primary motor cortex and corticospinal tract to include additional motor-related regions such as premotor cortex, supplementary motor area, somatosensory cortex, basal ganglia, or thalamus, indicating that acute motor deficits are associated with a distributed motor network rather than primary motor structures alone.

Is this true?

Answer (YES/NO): YES